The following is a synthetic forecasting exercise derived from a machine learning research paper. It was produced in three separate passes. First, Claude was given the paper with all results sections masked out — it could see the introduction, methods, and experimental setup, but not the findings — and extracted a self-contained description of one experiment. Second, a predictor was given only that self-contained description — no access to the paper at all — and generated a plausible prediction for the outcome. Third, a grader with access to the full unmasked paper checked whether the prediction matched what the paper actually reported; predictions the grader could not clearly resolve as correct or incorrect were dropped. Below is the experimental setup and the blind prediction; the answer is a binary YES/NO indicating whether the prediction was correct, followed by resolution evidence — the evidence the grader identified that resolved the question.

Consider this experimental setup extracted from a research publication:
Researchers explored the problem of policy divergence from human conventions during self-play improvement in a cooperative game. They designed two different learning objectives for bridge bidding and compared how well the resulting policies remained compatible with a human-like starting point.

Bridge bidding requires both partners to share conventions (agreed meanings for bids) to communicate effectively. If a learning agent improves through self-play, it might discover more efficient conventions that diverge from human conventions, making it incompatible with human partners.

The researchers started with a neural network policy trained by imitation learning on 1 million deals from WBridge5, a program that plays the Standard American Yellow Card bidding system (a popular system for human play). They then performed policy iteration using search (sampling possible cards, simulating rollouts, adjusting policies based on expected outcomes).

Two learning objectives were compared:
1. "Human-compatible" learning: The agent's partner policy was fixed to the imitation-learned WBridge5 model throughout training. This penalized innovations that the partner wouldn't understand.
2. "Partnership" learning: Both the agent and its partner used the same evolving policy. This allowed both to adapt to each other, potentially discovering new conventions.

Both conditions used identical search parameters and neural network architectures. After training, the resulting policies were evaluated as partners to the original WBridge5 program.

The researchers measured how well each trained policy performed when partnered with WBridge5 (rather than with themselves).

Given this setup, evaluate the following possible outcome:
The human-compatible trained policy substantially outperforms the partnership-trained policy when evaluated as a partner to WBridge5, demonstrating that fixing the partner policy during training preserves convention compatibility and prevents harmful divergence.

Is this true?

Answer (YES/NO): YES